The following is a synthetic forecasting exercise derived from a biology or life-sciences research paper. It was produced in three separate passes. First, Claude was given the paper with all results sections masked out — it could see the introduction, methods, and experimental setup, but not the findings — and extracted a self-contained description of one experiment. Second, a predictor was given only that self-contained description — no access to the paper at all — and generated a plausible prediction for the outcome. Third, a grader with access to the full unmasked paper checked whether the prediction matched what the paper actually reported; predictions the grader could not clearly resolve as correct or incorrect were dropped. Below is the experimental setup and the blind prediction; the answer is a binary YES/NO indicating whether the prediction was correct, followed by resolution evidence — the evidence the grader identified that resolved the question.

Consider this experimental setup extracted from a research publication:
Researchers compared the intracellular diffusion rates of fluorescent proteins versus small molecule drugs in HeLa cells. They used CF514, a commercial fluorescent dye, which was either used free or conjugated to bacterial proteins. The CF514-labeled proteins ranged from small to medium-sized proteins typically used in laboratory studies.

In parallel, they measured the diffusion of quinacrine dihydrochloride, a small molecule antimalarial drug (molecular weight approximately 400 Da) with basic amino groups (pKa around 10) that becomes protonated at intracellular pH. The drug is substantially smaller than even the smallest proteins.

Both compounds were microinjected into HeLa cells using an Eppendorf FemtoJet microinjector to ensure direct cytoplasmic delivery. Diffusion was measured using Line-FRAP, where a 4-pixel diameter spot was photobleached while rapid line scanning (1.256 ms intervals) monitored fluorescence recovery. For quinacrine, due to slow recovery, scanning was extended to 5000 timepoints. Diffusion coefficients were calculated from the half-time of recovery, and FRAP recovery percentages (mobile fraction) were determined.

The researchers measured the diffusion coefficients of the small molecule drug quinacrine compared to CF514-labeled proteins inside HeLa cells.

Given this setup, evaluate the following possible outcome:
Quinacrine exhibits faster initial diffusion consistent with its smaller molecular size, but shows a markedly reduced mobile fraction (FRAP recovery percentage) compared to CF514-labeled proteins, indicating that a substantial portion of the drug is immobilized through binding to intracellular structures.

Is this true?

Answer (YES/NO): NO